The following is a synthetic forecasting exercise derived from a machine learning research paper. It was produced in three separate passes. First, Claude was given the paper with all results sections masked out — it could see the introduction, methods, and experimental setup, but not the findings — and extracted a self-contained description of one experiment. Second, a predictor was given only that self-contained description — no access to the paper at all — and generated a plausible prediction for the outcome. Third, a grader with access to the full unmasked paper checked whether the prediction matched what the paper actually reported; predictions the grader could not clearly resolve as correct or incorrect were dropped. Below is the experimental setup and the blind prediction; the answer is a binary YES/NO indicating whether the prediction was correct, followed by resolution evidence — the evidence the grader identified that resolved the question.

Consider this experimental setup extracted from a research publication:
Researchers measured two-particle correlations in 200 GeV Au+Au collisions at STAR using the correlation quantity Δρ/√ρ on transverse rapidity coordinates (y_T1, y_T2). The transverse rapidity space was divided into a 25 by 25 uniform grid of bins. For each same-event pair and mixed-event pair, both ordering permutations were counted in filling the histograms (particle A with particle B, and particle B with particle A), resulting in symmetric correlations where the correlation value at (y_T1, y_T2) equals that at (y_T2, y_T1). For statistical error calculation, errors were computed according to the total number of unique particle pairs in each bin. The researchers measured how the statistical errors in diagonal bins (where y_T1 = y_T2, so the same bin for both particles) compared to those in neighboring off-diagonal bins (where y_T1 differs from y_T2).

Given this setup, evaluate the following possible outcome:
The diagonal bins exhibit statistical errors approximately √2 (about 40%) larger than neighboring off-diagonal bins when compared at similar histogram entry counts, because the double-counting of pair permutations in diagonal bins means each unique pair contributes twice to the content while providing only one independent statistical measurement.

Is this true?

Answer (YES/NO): YES